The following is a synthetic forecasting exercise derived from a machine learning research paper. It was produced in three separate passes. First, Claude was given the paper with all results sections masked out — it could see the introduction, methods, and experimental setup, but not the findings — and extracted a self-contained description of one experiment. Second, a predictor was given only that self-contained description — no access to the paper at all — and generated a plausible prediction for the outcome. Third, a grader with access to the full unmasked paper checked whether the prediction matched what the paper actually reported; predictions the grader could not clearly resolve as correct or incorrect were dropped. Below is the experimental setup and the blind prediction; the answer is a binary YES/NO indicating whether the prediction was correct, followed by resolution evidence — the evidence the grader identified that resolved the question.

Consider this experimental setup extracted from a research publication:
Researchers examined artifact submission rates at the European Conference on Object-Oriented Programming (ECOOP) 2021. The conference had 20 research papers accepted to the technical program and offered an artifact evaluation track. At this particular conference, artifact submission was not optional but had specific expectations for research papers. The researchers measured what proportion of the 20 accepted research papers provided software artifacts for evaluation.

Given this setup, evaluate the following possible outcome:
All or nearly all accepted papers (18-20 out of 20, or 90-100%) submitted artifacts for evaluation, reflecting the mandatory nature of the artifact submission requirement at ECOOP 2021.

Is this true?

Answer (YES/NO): YES